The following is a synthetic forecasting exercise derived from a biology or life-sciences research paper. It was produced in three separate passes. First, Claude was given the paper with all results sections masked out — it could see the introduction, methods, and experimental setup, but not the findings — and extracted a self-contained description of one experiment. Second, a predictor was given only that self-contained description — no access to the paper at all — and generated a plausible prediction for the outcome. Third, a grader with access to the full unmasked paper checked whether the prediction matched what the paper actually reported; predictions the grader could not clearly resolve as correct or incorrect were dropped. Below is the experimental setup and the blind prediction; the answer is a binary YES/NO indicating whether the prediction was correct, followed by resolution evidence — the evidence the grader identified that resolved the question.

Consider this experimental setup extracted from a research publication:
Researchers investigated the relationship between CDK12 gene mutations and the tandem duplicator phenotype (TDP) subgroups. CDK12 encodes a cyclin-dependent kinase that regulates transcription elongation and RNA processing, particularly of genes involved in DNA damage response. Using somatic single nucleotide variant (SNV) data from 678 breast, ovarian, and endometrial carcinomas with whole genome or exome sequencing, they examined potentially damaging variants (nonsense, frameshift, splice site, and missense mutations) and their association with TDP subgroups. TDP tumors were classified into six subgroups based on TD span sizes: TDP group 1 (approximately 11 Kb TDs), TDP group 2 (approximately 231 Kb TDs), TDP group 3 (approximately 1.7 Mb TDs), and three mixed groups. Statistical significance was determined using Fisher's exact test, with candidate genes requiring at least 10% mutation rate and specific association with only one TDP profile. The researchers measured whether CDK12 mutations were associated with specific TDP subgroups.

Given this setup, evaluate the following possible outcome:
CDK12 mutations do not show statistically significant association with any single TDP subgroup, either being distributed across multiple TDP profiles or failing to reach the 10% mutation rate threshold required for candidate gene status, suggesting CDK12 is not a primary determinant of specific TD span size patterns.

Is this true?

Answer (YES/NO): NO